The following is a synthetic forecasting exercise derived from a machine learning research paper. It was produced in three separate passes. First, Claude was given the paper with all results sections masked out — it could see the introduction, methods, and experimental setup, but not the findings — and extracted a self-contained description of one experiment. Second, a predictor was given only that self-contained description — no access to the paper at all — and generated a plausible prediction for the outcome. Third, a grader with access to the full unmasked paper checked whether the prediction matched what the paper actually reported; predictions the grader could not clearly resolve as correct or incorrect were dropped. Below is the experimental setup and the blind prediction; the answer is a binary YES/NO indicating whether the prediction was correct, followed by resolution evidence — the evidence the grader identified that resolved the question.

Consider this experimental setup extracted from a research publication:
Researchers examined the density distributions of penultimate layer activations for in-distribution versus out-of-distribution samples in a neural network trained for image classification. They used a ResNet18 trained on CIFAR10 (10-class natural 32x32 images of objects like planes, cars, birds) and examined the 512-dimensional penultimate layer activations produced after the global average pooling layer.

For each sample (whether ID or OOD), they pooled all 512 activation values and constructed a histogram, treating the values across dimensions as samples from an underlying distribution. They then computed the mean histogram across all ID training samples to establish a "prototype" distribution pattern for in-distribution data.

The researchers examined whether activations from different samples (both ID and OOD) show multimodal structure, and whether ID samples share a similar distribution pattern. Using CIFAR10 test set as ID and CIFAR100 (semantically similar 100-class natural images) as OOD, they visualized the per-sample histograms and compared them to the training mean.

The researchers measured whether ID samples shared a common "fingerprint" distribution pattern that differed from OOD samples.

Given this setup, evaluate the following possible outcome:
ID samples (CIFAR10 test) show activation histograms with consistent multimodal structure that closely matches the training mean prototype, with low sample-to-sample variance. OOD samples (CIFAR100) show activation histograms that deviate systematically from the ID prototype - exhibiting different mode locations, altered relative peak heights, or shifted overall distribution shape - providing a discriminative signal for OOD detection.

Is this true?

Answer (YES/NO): YES